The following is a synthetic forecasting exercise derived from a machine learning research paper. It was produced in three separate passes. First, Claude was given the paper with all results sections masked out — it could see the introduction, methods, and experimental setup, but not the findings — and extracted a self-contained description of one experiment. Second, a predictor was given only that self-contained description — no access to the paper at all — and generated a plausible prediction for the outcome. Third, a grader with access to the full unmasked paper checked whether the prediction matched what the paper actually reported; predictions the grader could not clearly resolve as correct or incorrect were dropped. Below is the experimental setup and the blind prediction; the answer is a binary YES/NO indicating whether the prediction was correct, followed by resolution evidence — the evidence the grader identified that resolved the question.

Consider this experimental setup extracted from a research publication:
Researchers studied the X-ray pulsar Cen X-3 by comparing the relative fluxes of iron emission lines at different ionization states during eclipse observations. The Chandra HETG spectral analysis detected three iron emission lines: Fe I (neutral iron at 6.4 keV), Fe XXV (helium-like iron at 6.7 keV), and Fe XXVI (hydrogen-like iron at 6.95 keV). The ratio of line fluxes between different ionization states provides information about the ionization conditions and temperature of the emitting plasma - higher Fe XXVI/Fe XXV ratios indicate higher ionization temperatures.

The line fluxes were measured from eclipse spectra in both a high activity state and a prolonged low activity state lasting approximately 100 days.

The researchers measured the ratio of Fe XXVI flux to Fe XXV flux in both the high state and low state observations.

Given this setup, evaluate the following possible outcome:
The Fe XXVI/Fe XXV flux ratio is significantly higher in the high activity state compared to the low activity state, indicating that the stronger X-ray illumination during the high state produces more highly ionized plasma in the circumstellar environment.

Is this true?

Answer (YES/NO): YES